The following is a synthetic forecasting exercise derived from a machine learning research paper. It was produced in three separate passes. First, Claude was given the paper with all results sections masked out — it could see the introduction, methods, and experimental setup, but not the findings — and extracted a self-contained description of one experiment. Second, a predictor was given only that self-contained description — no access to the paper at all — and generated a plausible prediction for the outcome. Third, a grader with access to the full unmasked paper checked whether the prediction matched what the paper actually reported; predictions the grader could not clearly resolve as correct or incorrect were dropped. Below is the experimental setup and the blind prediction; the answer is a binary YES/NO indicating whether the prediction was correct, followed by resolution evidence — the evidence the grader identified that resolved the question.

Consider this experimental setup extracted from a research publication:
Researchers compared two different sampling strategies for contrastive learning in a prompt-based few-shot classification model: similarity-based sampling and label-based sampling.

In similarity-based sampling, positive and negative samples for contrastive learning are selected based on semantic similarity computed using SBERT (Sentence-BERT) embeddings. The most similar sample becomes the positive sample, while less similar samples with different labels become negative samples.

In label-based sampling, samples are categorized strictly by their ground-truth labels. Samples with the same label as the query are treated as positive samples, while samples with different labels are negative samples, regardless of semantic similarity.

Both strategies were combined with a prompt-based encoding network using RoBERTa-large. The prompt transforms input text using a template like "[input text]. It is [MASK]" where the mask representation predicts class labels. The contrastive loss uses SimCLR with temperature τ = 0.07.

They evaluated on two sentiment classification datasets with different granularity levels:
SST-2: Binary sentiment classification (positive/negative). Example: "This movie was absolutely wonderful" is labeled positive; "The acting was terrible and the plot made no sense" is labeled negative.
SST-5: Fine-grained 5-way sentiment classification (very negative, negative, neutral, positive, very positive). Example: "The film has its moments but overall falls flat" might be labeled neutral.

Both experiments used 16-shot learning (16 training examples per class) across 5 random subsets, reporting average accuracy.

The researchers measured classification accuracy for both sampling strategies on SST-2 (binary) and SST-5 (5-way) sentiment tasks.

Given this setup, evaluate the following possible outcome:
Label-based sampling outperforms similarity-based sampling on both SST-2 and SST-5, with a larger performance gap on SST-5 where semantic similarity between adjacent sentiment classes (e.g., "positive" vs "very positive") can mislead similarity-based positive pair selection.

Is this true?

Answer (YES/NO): NO